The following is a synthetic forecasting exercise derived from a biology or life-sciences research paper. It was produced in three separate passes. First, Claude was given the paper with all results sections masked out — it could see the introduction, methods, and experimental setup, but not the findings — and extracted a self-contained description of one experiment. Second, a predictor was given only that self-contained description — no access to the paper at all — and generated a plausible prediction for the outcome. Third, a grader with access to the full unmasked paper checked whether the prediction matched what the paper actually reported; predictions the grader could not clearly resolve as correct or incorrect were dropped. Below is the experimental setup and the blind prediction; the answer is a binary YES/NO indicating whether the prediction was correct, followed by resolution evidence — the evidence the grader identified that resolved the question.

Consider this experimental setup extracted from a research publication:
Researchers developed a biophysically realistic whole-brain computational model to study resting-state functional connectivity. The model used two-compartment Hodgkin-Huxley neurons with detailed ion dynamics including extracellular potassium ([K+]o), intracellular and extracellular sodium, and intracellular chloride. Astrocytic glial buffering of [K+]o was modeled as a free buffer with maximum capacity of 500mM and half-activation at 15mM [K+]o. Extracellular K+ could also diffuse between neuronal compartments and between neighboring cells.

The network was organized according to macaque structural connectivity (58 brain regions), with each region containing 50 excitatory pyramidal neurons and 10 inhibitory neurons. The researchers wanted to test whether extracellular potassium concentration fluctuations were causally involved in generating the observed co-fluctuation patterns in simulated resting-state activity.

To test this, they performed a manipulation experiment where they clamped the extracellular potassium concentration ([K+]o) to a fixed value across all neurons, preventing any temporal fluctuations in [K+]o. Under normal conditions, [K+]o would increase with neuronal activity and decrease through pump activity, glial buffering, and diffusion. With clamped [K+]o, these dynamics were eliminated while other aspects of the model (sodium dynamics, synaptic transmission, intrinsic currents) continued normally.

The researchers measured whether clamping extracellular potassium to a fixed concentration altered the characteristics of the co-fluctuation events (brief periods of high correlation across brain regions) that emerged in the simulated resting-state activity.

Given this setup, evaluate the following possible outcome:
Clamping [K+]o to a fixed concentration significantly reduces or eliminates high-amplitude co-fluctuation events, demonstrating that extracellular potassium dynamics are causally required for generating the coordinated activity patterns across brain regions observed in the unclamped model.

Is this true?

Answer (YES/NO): YES